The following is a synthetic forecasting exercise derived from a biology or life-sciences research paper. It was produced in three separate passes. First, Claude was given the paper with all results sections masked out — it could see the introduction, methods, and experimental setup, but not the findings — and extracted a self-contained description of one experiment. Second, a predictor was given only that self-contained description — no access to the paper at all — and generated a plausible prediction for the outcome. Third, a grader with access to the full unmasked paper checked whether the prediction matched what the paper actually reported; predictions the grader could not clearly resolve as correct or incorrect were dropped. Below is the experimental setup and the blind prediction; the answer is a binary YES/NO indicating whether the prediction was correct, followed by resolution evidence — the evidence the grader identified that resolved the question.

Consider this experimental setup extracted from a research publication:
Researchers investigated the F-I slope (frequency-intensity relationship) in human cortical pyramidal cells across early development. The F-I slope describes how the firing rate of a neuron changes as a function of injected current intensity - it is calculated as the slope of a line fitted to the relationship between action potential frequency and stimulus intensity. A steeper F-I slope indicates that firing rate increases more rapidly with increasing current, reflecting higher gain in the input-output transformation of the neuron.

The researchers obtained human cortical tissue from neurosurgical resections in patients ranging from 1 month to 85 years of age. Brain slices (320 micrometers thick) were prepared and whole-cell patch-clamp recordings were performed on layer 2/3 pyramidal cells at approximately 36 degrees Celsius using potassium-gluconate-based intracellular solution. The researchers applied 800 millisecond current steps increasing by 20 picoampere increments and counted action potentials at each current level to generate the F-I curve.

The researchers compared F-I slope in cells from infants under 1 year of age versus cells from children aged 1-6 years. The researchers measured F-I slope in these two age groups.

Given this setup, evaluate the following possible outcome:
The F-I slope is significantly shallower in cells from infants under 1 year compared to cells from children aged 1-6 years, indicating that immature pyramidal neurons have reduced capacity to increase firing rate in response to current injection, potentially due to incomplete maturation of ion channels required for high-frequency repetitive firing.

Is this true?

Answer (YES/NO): NO